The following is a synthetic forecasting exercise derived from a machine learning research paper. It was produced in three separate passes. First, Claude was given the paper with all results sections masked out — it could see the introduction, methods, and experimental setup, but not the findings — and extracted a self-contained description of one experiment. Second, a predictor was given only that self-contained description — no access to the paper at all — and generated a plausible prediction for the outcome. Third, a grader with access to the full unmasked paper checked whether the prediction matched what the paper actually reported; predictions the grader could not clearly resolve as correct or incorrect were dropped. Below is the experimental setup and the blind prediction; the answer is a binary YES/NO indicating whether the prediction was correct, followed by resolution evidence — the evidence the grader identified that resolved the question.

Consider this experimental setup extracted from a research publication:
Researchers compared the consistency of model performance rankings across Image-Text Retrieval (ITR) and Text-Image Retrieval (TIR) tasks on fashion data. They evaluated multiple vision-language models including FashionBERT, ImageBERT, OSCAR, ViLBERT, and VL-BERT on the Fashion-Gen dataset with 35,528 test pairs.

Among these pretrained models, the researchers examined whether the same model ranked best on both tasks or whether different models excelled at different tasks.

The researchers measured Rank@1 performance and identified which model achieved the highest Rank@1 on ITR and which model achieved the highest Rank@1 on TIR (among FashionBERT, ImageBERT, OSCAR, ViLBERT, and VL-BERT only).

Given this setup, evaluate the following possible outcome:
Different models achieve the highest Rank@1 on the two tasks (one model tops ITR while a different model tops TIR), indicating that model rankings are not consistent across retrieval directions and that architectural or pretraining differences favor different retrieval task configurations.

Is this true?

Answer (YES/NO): NO